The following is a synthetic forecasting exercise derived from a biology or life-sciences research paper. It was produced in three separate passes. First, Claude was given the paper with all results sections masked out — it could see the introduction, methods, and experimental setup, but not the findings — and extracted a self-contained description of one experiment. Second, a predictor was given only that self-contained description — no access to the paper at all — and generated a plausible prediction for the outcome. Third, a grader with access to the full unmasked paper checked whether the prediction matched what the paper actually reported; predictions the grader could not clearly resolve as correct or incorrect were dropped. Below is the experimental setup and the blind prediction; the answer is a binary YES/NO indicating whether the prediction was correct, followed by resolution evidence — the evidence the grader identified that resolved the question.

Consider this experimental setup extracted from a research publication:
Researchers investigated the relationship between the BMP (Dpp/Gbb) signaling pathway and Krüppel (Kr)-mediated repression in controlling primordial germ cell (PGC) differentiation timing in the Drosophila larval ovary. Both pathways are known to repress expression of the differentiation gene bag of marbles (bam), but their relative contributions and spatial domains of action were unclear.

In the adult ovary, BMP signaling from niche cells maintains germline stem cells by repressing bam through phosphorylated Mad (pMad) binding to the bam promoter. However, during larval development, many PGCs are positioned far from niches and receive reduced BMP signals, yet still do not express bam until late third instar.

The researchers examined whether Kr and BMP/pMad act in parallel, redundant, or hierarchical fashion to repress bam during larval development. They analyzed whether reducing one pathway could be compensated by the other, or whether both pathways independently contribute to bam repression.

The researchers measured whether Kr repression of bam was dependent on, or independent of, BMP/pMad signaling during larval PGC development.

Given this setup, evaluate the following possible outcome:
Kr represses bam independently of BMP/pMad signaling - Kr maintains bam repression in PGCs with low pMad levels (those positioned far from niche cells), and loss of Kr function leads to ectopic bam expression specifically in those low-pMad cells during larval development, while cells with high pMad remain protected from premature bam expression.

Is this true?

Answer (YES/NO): YES